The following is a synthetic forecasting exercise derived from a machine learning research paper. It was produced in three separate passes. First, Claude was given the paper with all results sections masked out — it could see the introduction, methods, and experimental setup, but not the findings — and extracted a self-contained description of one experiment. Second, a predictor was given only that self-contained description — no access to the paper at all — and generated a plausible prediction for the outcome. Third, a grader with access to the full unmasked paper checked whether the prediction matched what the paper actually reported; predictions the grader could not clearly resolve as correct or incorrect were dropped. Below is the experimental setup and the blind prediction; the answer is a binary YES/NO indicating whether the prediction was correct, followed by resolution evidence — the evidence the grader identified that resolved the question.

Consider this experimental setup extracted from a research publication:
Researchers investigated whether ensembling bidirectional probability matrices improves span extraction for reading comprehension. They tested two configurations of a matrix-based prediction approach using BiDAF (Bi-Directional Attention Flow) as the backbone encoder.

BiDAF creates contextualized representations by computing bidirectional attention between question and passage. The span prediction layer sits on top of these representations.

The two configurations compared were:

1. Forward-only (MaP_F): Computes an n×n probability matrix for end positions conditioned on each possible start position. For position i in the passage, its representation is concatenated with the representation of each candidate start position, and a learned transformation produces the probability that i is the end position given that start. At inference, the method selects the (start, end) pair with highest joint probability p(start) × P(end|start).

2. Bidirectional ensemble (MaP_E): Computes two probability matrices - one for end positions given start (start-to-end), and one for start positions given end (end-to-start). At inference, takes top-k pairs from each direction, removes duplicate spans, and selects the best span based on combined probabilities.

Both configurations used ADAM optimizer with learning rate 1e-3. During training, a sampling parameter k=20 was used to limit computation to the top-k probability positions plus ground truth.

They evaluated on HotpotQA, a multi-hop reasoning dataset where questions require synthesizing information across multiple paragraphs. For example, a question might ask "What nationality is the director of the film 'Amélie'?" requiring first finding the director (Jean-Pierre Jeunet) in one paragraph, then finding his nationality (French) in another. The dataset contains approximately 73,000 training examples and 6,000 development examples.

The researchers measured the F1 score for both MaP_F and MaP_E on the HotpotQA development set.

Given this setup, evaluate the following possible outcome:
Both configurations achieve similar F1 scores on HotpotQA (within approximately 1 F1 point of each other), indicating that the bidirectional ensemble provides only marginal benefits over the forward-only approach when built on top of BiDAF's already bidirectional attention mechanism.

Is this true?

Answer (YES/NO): NO